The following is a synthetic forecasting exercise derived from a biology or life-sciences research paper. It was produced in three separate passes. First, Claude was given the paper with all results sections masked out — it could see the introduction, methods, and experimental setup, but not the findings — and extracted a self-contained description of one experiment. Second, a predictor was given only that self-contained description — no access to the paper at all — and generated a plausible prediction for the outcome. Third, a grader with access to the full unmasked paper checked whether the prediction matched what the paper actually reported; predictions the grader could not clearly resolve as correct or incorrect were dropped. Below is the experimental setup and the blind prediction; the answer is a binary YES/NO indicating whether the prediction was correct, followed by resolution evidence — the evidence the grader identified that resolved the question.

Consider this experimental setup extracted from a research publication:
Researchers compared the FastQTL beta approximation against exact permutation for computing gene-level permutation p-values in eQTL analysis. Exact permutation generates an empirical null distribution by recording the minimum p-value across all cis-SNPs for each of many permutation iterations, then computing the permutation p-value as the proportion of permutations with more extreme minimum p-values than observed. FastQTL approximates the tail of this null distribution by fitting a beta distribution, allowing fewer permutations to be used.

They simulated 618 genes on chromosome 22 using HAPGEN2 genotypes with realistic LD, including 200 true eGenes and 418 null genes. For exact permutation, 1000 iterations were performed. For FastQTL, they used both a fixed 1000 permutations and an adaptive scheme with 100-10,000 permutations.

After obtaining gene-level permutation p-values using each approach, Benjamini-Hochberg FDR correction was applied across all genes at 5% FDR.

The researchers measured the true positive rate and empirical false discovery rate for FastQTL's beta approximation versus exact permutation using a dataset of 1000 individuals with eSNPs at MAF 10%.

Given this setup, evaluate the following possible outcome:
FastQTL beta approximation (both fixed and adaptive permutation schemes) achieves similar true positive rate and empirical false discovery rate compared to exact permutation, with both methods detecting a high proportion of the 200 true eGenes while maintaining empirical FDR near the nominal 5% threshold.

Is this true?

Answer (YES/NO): NO